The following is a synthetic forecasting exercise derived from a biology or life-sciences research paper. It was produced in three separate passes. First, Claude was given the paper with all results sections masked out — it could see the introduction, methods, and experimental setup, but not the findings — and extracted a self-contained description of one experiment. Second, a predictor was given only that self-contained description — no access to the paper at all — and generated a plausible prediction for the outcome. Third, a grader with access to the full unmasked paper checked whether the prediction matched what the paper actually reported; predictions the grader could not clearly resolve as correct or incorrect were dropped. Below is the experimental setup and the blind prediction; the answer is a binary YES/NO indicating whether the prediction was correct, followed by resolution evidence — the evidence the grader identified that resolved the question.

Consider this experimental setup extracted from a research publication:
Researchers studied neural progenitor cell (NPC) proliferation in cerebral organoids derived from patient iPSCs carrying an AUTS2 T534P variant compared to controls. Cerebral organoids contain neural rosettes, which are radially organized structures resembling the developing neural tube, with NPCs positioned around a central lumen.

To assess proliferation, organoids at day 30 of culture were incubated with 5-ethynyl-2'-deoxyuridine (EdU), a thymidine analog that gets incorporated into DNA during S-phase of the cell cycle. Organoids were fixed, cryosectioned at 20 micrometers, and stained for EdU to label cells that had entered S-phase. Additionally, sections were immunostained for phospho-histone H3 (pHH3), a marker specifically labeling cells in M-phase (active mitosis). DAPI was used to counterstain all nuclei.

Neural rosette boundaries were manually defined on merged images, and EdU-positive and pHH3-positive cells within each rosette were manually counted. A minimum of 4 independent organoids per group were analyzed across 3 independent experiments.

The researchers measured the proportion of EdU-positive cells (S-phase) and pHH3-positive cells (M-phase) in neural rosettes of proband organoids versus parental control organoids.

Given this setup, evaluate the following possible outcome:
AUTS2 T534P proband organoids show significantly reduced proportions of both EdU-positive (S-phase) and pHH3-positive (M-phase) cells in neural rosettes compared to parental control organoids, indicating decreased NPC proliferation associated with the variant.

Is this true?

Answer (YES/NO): YES